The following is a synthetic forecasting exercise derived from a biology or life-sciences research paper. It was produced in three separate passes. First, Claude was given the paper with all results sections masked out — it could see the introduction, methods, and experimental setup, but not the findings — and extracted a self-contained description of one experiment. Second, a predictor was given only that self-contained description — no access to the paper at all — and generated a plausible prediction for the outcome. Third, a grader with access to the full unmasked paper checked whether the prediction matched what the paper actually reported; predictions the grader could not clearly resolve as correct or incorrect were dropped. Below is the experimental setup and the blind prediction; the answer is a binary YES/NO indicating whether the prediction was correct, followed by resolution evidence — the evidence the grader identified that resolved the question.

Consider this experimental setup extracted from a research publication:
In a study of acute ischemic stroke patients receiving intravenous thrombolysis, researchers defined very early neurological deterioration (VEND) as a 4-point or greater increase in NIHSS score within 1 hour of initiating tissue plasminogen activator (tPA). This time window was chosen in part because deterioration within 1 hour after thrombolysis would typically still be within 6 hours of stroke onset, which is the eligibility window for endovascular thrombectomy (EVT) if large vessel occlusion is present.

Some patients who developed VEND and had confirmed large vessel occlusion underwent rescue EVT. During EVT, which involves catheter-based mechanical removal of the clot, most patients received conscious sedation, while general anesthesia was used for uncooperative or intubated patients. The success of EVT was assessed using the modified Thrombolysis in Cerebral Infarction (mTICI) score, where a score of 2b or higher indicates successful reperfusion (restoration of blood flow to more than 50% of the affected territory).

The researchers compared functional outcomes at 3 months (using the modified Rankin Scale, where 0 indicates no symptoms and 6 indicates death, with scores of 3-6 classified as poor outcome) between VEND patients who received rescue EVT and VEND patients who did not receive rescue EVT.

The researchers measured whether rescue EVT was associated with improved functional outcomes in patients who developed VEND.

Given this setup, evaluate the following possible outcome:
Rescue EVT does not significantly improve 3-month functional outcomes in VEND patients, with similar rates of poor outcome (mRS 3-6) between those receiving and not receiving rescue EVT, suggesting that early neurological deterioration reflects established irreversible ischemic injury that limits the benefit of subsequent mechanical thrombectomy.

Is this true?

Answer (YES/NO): NO